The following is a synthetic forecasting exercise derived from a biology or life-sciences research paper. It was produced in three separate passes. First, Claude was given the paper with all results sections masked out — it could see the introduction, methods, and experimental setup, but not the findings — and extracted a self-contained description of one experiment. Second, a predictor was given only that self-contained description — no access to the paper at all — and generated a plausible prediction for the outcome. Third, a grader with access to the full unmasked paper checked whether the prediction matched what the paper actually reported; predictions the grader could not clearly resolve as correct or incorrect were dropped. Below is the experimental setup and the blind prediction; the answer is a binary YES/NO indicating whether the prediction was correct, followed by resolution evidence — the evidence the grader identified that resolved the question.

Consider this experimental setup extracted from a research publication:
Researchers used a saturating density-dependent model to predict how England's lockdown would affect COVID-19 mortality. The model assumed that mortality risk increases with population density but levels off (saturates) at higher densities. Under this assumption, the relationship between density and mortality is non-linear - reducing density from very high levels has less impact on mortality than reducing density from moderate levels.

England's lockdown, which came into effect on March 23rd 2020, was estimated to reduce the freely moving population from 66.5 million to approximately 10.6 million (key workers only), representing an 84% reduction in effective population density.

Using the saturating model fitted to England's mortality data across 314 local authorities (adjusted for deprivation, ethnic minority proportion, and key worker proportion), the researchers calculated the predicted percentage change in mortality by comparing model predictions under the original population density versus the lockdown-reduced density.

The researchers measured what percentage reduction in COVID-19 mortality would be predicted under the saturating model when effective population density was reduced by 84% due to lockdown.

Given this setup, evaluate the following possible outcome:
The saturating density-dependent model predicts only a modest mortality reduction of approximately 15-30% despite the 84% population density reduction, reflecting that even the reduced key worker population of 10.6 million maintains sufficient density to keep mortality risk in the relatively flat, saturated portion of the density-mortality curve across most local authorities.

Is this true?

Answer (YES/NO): NO